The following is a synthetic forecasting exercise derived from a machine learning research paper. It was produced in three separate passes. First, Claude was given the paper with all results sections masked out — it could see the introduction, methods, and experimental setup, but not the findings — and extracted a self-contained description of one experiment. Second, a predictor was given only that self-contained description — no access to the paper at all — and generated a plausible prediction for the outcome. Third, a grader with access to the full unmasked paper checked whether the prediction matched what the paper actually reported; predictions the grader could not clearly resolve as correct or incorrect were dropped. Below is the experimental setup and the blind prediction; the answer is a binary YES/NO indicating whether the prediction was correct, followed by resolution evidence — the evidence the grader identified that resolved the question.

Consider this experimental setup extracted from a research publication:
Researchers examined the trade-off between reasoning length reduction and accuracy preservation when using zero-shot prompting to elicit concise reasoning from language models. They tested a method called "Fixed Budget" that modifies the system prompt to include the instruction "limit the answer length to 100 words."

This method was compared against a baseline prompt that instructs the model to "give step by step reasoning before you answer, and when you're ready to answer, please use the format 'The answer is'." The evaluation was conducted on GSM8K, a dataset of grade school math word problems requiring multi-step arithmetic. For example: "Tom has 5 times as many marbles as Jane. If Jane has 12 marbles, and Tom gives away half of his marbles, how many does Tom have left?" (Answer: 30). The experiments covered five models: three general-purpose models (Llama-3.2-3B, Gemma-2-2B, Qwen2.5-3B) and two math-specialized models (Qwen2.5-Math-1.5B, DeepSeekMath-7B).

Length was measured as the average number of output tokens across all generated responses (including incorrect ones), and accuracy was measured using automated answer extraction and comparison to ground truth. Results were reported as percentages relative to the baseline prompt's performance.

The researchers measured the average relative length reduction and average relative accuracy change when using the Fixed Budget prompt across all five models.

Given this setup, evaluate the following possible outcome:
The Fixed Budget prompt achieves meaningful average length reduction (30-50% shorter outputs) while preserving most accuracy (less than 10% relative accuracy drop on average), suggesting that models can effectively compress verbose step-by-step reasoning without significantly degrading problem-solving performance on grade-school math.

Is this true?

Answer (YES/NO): NO